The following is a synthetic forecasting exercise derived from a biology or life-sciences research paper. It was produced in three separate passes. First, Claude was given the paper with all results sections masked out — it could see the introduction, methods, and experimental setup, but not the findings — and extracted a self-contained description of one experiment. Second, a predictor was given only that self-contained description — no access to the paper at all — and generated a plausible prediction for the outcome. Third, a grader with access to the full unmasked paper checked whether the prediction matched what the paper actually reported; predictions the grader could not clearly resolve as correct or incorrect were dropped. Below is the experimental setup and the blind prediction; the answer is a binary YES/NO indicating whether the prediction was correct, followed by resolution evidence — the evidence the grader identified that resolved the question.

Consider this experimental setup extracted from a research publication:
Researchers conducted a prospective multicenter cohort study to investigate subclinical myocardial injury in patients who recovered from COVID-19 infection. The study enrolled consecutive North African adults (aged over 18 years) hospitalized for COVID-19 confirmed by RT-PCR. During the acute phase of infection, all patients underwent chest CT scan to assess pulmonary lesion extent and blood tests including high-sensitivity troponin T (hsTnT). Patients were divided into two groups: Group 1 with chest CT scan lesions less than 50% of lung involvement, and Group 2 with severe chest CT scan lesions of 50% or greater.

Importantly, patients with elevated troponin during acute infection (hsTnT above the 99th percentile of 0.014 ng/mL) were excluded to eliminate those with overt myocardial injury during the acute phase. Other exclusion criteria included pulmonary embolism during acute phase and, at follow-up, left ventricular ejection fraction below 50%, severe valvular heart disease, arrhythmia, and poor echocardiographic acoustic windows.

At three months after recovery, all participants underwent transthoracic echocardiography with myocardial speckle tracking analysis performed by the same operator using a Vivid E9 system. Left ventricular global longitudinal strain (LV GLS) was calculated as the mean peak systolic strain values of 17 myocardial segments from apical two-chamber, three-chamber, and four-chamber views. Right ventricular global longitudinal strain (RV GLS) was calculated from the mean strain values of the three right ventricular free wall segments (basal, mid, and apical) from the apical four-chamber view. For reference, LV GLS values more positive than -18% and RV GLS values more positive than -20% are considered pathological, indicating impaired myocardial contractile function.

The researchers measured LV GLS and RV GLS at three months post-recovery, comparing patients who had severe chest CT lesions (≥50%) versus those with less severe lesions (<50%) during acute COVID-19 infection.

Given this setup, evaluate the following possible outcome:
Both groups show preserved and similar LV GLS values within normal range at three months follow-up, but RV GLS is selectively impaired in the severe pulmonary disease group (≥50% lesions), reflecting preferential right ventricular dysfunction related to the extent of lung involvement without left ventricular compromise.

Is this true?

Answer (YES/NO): NO